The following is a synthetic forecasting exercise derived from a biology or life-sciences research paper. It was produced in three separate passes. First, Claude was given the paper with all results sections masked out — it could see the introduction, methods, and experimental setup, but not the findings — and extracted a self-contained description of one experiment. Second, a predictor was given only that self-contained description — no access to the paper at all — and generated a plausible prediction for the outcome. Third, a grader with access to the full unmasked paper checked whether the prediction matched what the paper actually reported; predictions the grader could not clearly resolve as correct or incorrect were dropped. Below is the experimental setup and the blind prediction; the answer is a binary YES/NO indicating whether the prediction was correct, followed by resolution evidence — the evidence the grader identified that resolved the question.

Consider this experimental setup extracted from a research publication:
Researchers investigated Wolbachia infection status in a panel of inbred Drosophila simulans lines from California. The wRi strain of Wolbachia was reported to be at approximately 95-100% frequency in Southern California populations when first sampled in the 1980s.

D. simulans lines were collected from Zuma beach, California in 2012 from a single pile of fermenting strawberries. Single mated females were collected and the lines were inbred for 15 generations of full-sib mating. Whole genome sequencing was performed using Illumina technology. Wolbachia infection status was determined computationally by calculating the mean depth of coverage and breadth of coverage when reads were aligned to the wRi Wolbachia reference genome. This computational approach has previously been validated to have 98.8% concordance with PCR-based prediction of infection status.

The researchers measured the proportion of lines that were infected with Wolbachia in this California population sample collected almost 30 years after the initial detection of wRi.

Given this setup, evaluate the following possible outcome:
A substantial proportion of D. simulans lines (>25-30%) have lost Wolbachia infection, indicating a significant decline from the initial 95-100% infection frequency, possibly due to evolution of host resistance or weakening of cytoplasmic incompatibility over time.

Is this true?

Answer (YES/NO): NO